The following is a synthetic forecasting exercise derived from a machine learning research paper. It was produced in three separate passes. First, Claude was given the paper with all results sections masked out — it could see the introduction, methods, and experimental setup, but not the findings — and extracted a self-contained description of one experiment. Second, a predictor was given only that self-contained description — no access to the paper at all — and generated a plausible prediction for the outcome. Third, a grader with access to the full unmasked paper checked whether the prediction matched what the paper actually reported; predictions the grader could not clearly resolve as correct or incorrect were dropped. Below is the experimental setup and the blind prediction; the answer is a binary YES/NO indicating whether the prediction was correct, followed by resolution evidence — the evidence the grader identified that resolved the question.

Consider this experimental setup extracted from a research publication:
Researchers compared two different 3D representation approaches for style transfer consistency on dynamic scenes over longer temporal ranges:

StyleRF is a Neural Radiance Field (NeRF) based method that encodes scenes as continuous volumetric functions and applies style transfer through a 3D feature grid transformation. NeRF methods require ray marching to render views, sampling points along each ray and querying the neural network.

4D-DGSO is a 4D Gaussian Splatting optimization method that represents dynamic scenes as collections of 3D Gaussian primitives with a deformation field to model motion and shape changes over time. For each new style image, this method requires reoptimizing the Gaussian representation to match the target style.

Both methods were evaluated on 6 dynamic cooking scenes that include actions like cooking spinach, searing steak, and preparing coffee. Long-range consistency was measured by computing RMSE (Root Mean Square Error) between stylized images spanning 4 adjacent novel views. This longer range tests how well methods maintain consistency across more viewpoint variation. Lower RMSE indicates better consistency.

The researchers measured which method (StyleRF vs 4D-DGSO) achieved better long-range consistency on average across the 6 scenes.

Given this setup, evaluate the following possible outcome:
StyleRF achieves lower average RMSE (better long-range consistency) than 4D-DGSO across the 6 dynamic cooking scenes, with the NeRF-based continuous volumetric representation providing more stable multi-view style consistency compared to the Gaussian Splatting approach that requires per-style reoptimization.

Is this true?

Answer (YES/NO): YES